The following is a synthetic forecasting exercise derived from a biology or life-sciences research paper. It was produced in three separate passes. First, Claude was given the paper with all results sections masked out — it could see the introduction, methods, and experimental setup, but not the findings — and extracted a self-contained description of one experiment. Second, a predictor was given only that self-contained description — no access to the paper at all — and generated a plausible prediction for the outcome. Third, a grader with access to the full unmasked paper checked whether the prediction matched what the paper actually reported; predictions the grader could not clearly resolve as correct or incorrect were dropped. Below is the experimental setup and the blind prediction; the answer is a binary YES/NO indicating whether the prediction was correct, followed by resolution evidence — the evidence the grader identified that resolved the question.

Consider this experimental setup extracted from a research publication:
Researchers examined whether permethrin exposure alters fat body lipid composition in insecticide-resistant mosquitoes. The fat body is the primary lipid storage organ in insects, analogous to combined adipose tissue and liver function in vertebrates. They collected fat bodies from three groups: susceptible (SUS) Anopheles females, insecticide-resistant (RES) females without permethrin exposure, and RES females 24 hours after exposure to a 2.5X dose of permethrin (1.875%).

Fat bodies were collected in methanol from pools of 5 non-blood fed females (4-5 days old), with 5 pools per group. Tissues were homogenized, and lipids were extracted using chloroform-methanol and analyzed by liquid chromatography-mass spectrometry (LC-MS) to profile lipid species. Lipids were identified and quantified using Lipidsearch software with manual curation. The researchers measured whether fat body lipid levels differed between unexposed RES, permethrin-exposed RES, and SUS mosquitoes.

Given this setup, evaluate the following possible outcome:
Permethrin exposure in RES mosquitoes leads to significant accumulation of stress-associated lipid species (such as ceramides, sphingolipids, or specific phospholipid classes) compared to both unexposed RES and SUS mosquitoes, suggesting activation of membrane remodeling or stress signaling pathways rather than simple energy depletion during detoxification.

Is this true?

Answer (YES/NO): NO